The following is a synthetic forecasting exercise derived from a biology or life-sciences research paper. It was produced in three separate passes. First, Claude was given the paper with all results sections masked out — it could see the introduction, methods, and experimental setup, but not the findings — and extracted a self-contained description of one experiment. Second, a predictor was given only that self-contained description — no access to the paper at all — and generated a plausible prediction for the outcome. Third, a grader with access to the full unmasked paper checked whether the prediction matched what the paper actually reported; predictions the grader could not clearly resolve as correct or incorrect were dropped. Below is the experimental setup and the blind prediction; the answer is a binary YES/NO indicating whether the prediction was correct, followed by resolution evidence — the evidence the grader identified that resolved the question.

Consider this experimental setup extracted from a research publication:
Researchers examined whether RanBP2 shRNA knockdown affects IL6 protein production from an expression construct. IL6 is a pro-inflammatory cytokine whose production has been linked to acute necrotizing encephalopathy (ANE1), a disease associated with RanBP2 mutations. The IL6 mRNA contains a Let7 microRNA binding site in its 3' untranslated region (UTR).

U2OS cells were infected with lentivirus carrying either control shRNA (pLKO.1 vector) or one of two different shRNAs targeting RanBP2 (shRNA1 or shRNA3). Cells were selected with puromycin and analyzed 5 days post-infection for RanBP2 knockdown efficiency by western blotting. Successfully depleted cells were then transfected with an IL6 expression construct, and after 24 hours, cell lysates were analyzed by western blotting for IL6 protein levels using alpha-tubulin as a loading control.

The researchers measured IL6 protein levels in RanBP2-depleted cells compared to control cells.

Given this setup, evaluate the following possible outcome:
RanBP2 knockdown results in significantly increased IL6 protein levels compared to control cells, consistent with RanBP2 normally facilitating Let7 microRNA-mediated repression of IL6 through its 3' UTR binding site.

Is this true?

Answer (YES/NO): YES